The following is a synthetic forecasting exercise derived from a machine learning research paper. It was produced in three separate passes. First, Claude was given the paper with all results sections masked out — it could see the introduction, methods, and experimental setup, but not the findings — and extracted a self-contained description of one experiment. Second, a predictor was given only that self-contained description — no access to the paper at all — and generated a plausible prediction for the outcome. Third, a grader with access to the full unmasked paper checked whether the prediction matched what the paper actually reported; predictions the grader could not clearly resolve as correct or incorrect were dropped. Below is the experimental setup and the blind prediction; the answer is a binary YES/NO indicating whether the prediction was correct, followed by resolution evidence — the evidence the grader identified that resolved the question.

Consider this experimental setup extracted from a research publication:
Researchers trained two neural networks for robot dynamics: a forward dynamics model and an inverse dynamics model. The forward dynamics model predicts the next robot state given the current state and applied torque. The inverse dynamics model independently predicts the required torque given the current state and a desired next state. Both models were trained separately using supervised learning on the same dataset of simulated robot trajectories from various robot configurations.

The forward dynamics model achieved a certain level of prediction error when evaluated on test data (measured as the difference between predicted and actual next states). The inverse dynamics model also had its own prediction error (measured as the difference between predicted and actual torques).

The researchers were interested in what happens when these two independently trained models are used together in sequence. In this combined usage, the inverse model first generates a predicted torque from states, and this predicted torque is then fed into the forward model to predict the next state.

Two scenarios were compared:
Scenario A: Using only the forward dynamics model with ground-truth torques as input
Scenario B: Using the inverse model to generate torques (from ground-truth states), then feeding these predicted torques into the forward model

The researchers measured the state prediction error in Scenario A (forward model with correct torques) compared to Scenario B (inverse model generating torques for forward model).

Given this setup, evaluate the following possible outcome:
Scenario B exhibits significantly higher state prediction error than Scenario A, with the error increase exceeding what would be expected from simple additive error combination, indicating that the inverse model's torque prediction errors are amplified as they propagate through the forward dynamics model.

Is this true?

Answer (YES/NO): NO